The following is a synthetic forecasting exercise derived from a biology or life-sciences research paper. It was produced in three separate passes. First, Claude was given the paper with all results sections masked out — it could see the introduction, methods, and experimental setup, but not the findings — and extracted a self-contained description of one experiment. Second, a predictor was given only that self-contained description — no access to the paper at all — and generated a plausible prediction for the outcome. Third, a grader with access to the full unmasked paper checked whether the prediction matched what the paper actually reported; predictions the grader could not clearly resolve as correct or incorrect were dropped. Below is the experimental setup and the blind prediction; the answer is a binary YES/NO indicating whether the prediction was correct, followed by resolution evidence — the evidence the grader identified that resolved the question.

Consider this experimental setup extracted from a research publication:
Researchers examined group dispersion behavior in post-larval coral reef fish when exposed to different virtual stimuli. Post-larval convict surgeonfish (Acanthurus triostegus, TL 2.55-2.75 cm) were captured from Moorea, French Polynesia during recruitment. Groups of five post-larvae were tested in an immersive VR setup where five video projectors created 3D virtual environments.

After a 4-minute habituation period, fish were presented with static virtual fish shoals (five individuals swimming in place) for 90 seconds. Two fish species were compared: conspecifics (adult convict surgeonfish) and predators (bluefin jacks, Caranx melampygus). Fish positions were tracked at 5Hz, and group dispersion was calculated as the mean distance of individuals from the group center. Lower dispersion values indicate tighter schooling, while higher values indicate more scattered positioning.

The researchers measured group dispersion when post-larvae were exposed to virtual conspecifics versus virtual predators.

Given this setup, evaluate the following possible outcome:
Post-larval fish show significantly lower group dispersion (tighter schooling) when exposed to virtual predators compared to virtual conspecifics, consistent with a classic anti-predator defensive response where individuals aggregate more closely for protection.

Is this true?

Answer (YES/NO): YES